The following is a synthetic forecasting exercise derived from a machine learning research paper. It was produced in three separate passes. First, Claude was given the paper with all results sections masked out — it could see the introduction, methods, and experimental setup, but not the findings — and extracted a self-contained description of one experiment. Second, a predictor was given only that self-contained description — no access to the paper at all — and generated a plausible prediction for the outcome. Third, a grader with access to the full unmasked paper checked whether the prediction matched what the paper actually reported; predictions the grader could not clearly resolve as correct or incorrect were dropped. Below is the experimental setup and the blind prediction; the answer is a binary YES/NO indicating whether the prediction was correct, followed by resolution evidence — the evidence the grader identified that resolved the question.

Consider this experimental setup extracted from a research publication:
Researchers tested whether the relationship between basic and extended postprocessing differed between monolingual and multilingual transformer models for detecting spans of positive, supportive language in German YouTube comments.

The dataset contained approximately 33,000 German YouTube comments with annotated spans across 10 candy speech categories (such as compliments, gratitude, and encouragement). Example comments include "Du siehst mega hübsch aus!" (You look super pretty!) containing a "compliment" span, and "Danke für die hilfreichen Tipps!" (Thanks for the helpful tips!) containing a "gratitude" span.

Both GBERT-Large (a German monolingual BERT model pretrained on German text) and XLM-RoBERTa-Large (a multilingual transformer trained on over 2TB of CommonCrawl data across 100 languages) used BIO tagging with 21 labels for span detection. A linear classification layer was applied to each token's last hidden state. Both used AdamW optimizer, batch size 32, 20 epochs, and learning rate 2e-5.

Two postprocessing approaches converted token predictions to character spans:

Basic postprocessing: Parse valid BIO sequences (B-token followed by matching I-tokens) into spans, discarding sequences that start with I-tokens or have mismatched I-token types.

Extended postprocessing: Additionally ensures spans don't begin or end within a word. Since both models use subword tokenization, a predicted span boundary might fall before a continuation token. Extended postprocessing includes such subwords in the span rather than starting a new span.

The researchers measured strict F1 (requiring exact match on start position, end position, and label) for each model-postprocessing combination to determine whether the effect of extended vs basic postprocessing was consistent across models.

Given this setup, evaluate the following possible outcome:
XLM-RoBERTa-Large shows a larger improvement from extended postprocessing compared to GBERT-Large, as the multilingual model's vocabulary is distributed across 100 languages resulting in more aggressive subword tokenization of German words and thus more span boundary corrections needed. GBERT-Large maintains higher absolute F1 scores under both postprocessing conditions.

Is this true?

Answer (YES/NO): NO